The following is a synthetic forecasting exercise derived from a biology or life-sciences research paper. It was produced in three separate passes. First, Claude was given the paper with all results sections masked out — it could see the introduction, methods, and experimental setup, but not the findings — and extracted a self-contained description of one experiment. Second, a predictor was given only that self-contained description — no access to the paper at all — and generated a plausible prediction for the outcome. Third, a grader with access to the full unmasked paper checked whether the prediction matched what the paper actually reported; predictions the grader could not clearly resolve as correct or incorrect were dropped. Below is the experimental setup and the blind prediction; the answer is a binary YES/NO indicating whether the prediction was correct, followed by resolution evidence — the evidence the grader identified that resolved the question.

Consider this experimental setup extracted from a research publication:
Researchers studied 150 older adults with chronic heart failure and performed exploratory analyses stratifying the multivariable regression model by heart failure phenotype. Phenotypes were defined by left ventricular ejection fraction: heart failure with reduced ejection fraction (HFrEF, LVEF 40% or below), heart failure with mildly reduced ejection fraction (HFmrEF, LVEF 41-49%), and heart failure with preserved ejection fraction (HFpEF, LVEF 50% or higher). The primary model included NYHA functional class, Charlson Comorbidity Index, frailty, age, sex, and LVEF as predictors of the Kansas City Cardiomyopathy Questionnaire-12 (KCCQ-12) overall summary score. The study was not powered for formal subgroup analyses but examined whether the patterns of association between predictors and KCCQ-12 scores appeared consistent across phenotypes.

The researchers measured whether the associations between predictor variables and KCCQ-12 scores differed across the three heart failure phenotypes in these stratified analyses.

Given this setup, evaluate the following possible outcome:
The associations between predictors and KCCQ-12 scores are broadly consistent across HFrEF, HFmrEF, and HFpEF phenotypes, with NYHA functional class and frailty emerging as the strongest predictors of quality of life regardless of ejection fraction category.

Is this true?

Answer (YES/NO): NO